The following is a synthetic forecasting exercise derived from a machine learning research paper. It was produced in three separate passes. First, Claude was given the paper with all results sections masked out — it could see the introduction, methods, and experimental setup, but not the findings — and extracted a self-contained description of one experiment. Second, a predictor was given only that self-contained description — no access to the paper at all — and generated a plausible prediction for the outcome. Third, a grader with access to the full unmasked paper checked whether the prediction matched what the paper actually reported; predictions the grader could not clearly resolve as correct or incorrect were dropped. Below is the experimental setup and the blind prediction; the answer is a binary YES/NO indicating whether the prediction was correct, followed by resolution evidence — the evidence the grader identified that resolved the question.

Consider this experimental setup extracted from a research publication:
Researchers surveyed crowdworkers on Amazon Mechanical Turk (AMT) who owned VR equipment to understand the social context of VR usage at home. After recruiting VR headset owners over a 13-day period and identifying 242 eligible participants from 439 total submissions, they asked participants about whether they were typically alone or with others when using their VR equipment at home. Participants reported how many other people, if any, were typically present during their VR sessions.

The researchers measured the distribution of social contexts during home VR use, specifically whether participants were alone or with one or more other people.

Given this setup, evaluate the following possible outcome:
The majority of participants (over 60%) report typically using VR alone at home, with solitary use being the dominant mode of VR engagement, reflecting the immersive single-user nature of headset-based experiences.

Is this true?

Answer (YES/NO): YES